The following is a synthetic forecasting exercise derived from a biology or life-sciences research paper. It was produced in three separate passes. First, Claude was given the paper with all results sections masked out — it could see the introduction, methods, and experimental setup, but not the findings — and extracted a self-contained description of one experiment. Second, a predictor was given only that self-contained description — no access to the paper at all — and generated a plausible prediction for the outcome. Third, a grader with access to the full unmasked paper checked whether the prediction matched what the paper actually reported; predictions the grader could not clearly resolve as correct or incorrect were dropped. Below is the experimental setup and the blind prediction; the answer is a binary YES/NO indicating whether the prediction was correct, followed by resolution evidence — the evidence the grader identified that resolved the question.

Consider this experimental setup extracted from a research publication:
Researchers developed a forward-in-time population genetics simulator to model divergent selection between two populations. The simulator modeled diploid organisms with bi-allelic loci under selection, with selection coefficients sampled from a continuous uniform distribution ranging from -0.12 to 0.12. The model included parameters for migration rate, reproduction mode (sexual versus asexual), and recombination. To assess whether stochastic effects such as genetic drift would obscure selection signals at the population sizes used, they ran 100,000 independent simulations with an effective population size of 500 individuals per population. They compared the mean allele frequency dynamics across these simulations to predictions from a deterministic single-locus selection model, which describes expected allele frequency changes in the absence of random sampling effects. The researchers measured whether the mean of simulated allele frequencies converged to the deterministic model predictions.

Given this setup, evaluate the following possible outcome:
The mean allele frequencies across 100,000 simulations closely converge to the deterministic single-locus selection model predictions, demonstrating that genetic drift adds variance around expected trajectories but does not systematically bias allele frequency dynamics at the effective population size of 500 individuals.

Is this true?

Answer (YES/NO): YES